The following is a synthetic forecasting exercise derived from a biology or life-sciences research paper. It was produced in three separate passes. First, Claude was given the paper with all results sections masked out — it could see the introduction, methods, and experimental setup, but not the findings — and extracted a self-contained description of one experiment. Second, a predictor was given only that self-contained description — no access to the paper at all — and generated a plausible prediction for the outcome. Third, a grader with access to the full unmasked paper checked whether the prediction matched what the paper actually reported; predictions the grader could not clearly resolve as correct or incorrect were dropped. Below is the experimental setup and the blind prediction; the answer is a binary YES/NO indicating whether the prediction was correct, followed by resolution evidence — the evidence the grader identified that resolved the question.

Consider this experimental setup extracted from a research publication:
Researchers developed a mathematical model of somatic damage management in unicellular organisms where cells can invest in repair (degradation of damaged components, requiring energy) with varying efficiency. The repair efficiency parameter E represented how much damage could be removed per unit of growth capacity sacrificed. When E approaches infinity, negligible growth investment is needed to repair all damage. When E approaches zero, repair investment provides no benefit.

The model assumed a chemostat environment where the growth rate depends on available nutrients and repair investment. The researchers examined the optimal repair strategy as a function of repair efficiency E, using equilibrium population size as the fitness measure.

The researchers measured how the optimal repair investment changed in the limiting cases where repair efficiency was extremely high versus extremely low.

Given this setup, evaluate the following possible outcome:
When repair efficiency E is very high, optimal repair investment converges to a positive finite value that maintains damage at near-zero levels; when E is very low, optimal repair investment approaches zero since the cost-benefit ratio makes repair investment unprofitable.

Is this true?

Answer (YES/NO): YES